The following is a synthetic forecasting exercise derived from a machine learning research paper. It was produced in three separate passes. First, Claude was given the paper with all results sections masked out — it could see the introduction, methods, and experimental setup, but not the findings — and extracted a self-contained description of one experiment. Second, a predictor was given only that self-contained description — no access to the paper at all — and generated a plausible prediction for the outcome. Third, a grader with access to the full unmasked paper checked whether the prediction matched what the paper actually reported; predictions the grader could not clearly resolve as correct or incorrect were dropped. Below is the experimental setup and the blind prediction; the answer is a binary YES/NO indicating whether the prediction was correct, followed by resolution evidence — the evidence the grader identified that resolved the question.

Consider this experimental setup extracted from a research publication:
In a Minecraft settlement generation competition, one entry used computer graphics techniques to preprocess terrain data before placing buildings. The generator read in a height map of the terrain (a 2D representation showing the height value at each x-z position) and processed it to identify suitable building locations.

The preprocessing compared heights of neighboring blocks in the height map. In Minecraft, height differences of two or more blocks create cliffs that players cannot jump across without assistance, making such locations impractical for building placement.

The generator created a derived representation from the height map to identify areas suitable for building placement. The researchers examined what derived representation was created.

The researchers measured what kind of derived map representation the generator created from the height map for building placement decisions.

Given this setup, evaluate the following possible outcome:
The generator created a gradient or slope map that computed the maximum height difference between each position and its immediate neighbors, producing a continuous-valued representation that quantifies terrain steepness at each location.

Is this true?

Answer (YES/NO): NO